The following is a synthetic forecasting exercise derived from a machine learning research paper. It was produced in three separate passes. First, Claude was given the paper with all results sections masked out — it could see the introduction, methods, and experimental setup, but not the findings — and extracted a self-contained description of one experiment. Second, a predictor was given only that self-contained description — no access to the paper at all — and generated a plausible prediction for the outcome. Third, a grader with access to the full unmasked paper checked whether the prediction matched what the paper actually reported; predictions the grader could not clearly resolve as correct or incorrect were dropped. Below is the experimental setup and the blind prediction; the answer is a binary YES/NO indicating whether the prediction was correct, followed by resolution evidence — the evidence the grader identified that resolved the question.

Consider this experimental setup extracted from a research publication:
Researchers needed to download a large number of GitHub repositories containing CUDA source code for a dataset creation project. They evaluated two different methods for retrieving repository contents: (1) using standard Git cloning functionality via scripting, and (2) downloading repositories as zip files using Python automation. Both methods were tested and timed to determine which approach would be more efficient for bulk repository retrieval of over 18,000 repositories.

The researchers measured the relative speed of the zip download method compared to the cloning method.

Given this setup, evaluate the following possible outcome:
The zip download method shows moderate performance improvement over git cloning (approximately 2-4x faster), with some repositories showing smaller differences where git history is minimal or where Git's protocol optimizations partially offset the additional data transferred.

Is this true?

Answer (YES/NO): YES